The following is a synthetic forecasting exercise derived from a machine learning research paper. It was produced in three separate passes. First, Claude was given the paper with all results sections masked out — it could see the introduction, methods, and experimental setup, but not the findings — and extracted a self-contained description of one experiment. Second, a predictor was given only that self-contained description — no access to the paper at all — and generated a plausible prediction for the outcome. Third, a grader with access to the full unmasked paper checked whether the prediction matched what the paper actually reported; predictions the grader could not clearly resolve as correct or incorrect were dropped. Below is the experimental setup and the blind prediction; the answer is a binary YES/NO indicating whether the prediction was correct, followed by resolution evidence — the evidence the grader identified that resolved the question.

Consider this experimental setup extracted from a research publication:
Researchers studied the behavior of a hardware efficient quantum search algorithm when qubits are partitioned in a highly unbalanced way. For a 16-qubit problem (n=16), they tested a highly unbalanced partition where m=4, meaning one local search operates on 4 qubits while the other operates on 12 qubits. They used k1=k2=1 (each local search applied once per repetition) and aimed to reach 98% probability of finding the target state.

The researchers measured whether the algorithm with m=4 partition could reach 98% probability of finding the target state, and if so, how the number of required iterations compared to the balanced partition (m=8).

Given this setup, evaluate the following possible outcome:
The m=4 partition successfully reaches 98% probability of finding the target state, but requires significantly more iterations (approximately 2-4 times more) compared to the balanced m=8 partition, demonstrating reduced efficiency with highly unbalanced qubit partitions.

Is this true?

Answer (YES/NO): NO